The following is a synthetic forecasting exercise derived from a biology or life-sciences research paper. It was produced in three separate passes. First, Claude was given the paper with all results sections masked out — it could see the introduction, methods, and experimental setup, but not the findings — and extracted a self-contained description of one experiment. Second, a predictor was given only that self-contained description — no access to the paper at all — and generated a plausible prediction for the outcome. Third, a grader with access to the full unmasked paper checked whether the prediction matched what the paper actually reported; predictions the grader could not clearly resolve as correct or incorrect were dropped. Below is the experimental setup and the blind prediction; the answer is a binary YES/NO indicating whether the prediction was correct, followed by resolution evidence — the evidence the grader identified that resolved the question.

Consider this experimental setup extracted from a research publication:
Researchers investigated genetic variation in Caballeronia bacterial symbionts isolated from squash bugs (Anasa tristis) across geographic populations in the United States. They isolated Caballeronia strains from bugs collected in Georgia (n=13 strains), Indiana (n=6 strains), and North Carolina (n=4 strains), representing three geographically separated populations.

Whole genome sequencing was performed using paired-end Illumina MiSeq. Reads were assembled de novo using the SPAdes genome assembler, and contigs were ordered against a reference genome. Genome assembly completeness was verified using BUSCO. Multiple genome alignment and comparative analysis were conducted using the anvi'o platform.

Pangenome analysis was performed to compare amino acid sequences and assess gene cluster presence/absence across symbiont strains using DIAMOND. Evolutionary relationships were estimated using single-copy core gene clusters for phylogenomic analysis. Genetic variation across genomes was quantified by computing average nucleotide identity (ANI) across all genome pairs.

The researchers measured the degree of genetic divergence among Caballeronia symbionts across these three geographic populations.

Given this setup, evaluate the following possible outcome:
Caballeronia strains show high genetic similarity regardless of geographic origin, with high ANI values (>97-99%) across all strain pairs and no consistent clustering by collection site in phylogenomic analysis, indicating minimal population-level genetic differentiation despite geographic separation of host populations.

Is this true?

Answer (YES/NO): NO